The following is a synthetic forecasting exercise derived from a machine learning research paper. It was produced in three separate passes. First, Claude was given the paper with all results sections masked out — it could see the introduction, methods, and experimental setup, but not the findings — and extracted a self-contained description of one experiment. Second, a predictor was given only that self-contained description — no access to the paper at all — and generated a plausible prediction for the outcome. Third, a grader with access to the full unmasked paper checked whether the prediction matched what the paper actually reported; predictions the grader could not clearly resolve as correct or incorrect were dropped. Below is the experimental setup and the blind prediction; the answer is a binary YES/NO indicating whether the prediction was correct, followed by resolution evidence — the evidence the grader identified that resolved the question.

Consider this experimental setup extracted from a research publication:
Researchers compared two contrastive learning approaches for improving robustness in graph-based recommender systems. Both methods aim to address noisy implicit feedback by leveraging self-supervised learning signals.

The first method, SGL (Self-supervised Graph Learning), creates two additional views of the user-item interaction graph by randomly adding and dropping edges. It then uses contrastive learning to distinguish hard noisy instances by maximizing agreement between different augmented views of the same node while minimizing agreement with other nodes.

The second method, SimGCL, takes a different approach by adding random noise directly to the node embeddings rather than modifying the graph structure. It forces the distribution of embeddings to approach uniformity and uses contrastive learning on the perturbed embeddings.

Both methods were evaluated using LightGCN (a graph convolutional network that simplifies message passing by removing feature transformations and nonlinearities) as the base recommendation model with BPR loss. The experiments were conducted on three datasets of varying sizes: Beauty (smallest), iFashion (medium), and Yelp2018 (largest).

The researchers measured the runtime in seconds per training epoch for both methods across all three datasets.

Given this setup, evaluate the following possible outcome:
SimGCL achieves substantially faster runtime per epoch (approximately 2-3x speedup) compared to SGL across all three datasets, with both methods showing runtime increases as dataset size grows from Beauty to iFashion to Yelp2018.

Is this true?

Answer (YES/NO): NO